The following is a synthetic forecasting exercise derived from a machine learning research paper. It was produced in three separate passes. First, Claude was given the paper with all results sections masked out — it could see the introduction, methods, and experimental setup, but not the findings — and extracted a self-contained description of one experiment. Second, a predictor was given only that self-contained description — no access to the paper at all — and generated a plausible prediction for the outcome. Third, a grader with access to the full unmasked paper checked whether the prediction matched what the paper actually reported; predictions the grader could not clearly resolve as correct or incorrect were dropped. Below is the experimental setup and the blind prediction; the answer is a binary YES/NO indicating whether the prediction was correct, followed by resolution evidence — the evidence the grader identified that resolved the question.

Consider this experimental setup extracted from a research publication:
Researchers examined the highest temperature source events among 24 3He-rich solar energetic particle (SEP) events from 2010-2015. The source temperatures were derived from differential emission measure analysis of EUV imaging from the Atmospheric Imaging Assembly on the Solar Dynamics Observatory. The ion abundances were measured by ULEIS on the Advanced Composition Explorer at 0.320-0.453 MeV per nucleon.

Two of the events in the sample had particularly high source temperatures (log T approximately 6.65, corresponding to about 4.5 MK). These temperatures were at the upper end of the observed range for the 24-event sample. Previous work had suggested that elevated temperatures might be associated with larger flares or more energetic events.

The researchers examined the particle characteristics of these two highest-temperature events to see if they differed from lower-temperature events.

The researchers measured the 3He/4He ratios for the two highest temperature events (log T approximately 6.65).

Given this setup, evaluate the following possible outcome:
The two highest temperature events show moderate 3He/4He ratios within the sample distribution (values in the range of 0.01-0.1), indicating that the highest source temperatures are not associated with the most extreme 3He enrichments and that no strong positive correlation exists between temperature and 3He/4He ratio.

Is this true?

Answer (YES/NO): NO